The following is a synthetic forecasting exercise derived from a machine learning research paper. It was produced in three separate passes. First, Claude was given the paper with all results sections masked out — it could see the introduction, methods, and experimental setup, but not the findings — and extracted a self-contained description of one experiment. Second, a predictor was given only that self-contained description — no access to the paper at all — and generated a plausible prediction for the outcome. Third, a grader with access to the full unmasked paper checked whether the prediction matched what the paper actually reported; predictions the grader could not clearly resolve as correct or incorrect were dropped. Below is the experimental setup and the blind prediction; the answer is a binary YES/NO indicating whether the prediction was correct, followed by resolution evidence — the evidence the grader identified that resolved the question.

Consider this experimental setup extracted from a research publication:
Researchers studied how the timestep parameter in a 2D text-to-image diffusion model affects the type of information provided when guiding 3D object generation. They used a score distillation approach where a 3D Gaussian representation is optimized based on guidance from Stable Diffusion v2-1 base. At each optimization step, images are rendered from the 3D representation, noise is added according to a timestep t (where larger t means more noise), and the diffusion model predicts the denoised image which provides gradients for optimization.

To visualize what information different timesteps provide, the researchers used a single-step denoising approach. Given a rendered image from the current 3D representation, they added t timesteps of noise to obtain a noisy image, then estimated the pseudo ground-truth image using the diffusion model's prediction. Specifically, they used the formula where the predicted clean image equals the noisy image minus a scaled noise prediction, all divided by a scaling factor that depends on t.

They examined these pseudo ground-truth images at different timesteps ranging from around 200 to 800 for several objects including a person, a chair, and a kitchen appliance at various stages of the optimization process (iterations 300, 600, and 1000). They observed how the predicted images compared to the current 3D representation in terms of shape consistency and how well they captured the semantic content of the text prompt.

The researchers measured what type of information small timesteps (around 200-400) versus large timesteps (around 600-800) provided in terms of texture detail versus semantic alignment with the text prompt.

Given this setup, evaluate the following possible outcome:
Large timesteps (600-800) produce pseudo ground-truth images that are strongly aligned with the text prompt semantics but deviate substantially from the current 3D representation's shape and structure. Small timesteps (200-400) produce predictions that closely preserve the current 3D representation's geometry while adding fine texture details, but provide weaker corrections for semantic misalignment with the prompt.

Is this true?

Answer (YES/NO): YES